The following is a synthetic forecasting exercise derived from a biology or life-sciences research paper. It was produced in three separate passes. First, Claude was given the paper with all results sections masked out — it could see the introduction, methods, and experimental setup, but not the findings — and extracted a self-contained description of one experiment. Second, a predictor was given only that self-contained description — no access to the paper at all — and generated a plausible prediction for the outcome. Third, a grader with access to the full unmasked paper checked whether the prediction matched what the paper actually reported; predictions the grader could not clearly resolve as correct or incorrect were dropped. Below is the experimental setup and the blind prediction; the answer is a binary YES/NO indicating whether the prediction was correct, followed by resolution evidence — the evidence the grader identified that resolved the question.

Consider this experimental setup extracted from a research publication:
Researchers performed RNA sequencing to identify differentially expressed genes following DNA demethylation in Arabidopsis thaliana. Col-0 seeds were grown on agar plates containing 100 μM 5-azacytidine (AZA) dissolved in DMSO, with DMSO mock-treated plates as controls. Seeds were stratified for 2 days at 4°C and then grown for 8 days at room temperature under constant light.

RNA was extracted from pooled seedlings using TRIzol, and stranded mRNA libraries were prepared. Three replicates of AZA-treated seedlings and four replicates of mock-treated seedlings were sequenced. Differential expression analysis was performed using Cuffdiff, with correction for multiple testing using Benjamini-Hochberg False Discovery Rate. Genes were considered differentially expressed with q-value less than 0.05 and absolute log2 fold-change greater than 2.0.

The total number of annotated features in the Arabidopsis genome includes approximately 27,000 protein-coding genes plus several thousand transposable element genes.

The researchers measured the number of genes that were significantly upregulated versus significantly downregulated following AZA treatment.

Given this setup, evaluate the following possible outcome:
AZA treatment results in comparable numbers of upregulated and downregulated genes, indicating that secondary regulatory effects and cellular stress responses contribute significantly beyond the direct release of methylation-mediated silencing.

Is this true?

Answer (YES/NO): NO